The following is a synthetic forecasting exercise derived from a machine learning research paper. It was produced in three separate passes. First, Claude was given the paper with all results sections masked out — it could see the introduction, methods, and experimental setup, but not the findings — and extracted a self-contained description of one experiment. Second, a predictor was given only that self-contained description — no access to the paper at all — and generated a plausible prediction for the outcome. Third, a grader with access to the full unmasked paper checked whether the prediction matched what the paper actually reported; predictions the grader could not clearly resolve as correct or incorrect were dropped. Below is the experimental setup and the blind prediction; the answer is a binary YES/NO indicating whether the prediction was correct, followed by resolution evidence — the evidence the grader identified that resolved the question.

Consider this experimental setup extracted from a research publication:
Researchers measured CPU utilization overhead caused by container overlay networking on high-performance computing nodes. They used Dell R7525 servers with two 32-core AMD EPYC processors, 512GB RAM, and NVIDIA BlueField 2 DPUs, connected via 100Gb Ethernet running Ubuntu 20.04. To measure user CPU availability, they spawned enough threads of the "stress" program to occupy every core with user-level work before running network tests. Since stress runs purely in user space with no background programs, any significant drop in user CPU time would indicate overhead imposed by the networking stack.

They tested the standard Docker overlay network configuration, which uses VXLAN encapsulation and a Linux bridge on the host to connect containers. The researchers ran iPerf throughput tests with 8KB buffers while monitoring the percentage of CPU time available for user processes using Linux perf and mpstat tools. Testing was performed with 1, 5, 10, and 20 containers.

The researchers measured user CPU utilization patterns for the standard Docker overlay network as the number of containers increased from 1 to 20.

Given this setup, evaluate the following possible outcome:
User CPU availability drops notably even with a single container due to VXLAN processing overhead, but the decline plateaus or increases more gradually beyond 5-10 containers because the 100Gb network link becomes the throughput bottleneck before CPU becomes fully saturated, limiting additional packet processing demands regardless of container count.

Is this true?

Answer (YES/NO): NO